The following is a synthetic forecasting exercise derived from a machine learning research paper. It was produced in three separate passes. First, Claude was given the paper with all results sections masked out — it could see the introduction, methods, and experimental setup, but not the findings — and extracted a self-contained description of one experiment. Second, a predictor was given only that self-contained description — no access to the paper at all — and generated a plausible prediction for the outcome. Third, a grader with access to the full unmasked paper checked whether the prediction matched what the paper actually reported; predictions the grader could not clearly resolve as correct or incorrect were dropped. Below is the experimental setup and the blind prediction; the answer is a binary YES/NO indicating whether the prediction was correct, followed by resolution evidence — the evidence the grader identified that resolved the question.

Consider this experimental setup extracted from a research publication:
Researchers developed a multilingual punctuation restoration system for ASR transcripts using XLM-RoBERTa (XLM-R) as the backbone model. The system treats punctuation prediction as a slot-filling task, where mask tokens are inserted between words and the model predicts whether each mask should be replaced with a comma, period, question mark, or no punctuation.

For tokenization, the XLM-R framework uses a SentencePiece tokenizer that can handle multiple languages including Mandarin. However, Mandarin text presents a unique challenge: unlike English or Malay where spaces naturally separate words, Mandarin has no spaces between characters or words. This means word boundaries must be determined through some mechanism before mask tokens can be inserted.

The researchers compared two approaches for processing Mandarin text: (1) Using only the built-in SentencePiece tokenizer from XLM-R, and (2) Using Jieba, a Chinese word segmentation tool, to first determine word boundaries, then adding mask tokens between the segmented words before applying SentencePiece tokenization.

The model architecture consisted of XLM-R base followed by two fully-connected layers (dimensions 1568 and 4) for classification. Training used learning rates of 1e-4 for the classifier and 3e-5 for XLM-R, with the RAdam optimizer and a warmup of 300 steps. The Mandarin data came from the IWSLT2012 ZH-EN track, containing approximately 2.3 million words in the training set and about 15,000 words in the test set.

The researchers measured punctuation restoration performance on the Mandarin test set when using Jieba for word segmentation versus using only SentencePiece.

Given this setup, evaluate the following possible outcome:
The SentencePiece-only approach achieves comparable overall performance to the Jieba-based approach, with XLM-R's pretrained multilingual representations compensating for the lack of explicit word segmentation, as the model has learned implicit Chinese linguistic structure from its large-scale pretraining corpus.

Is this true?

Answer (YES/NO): NO